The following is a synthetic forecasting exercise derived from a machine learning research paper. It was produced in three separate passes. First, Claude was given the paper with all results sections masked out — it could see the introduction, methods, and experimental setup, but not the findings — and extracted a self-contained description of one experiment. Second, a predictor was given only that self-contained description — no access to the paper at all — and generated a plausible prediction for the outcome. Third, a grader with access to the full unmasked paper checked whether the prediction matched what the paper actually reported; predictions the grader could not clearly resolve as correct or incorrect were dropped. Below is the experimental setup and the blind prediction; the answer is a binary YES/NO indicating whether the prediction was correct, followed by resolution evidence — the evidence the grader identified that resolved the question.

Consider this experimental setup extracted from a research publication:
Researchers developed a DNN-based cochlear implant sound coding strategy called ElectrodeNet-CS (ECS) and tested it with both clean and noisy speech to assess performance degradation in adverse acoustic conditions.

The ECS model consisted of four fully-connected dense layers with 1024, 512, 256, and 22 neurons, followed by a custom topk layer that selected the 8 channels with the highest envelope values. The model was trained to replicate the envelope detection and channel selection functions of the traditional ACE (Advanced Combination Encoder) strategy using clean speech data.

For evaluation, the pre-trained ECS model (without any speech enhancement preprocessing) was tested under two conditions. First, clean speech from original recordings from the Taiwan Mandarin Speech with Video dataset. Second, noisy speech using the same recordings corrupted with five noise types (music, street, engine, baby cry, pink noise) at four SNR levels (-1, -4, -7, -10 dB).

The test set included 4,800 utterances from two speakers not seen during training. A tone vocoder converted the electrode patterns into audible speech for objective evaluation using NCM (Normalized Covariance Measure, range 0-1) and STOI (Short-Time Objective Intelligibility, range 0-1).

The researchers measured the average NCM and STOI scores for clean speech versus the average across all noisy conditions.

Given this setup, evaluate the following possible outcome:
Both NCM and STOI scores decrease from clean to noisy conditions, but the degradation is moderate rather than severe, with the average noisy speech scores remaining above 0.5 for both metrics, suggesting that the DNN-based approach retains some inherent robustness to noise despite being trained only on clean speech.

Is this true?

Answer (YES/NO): NO